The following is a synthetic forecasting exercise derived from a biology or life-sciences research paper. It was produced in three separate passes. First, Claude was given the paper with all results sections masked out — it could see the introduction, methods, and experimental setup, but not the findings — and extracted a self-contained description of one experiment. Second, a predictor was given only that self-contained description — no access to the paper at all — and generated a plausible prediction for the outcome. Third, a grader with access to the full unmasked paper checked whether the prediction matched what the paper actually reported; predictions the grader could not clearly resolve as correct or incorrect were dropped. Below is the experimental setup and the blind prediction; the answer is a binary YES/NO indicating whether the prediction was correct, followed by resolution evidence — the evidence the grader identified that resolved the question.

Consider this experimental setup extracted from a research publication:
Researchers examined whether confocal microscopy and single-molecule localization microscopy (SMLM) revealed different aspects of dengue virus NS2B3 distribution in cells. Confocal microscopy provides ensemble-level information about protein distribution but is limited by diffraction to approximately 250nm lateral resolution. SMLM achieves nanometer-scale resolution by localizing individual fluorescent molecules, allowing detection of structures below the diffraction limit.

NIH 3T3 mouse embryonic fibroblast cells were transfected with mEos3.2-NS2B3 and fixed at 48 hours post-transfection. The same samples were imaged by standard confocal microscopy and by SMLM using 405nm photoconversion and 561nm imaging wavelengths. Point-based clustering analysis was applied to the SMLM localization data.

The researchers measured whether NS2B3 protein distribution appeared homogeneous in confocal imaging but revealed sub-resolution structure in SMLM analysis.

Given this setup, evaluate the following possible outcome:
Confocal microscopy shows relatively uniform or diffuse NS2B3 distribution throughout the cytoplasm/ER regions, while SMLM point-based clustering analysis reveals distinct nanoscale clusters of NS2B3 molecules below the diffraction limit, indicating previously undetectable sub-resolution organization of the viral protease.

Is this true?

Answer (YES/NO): NO